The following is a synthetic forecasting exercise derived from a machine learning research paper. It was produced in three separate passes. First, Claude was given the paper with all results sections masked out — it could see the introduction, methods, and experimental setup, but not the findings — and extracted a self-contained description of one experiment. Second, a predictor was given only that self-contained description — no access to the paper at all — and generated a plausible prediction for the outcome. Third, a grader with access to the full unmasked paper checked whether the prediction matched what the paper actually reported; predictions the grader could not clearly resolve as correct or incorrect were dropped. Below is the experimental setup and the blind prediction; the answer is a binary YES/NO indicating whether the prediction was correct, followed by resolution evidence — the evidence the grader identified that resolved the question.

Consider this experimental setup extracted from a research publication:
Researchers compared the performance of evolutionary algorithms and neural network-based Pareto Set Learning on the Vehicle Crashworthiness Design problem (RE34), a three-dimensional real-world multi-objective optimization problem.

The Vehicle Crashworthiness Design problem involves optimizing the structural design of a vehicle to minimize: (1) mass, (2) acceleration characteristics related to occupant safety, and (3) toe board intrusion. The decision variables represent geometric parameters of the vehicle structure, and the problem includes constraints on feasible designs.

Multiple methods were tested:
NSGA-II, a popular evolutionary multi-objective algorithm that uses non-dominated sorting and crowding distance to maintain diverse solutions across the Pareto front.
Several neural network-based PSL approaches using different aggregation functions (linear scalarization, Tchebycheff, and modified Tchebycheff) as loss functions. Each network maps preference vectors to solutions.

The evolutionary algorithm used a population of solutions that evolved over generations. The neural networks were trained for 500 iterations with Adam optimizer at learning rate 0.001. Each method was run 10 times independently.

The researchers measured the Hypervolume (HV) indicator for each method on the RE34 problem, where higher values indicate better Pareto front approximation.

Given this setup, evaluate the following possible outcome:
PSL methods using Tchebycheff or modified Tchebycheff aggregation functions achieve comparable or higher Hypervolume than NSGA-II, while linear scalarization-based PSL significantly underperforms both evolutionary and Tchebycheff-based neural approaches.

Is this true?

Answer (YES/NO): NO